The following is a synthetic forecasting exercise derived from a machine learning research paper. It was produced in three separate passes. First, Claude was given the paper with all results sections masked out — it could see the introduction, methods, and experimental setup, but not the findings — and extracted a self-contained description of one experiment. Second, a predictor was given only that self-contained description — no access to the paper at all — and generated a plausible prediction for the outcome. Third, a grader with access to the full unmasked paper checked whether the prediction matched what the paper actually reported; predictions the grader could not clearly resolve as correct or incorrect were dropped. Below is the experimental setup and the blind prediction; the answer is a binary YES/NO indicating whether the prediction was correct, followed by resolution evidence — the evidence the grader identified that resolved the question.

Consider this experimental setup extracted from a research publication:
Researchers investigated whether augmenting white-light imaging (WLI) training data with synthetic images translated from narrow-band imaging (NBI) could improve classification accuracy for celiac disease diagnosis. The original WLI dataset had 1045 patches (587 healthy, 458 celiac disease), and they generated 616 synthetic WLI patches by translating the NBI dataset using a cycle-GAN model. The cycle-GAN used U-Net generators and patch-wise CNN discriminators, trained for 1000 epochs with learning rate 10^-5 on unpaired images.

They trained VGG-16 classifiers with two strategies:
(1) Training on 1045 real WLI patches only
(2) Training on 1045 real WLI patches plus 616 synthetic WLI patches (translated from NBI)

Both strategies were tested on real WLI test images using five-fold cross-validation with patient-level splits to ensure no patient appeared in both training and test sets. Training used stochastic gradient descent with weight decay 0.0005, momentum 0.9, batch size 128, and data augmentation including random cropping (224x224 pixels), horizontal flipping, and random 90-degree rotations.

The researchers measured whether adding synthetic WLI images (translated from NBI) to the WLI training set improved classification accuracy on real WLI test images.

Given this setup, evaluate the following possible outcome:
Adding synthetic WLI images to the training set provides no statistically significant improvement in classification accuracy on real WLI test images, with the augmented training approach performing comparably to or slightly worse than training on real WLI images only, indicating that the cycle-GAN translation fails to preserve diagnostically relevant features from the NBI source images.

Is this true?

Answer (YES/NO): NO